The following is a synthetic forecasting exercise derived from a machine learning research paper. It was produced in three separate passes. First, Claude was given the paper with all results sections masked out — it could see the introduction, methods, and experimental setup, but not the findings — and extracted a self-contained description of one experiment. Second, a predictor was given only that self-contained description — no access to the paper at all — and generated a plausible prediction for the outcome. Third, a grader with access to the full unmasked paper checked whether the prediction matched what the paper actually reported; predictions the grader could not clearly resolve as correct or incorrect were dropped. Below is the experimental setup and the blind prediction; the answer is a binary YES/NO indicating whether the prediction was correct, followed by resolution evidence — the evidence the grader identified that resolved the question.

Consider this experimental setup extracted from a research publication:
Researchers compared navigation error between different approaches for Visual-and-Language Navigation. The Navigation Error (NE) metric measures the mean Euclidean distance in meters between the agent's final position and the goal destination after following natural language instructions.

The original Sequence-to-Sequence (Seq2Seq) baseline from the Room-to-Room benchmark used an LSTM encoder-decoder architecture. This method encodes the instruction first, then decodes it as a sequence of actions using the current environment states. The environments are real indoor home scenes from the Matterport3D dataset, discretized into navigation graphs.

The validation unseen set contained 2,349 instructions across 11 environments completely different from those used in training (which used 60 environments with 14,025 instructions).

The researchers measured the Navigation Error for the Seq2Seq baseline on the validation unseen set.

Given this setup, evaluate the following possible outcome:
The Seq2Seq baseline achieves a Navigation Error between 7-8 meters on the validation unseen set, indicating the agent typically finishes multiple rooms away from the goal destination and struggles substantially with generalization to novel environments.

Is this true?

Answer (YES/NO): YES